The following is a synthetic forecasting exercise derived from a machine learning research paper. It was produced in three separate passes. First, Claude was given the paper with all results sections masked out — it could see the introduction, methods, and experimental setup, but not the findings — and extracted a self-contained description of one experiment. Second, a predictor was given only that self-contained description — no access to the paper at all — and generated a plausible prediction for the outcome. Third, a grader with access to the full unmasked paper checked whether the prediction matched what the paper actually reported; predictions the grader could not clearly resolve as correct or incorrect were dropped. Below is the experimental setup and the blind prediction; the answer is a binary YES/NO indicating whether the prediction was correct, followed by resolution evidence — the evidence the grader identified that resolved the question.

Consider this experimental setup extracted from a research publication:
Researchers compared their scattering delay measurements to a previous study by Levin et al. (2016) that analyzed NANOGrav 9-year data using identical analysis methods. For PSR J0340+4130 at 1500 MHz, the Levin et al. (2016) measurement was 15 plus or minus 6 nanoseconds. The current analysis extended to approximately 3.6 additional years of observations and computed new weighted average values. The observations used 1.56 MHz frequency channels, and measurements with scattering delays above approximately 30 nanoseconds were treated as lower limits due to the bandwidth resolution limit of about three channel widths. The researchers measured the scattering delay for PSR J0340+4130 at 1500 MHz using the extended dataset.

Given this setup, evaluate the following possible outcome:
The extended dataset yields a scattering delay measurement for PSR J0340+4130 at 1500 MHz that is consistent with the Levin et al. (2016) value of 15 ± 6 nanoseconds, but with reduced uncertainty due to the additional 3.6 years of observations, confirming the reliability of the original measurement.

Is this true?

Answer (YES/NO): NO